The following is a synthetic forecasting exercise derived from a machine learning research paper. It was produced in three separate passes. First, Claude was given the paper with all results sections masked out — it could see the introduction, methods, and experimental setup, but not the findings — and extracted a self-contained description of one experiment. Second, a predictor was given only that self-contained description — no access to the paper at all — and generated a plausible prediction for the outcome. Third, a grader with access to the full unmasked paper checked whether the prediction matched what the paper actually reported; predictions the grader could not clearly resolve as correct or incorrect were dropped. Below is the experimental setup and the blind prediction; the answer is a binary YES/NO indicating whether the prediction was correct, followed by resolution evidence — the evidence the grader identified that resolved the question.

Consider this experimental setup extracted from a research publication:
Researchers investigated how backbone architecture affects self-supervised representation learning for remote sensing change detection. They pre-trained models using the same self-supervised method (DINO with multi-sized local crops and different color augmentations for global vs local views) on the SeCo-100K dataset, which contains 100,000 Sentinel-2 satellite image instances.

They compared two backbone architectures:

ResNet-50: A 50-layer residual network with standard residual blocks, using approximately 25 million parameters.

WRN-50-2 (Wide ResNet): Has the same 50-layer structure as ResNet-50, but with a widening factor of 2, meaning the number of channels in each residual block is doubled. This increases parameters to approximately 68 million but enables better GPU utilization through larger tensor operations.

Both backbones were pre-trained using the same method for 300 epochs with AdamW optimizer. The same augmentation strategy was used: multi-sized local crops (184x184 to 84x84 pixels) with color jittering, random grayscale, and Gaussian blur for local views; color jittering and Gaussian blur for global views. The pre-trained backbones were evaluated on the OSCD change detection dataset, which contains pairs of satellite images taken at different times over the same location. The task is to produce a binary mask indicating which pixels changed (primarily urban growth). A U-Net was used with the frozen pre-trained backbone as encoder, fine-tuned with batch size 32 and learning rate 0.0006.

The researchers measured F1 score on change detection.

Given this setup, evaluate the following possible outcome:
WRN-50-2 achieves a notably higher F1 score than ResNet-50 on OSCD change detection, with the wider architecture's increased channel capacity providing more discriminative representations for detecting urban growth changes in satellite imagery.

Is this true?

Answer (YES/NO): NO